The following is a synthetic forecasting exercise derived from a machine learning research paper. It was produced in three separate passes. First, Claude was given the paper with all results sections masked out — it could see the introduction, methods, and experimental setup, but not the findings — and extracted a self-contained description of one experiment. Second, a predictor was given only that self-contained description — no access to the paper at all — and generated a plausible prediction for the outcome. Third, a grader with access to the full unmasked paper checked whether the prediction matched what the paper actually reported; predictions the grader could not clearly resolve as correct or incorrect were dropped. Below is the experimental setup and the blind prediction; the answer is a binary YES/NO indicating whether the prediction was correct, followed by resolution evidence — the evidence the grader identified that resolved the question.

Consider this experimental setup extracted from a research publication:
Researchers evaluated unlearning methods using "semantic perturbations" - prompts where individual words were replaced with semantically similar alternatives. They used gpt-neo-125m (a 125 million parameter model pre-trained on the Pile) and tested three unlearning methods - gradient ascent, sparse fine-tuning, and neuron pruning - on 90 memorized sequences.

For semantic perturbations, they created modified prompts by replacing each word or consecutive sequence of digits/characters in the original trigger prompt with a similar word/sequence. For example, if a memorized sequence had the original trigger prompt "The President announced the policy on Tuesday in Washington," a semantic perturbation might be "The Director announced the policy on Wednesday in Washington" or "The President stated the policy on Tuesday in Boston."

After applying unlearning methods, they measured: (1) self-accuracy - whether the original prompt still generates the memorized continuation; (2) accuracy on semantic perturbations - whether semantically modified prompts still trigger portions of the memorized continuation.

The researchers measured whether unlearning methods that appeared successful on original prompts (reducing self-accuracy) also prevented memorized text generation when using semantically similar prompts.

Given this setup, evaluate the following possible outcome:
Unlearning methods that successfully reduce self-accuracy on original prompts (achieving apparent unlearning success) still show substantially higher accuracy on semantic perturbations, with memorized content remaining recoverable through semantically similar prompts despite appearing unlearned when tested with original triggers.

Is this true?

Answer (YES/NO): YES